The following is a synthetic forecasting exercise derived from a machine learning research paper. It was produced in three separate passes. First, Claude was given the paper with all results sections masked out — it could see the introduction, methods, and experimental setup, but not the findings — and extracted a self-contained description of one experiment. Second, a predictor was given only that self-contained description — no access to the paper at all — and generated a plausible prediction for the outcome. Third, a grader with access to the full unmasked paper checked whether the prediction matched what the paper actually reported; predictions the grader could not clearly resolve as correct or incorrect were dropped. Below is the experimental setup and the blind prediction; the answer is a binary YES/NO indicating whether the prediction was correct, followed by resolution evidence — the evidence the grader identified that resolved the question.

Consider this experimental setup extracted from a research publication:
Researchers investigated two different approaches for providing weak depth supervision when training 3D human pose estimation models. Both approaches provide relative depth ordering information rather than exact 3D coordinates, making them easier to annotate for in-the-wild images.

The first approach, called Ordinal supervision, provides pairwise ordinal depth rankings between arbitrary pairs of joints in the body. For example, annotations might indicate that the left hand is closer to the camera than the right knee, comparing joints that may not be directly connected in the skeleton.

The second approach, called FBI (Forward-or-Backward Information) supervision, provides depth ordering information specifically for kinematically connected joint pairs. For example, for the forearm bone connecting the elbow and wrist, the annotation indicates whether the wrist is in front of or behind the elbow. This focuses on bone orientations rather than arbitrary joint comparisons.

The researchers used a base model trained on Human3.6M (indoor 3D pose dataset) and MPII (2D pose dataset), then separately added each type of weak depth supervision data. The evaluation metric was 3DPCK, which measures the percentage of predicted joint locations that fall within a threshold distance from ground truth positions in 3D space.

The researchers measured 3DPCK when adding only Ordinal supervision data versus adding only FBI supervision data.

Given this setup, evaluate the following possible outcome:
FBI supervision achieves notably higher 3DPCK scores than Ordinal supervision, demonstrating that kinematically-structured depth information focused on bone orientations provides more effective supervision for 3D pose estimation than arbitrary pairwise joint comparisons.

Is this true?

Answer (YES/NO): NO